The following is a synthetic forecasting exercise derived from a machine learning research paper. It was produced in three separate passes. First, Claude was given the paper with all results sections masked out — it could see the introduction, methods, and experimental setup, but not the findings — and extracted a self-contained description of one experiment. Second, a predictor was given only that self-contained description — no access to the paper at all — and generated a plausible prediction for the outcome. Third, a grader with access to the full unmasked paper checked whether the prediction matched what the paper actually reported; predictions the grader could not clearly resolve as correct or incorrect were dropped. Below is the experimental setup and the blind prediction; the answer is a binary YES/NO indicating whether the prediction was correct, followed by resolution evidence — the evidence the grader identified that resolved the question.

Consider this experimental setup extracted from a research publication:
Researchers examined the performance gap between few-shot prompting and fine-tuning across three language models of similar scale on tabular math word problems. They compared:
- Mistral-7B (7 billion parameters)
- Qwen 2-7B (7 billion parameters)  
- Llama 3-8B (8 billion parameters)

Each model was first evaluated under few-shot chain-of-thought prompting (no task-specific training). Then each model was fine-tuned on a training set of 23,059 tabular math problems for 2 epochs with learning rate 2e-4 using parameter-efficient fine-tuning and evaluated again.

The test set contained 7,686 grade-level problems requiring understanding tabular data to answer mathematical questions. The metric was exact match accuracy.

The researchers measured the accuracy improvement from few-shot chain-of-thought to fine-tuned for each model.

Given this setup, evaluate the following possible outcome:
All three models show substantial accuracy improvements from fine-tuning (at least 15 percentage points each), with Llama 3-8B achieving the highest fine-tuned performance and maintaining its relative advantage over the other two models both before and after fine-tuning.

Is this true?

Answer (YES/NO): YES